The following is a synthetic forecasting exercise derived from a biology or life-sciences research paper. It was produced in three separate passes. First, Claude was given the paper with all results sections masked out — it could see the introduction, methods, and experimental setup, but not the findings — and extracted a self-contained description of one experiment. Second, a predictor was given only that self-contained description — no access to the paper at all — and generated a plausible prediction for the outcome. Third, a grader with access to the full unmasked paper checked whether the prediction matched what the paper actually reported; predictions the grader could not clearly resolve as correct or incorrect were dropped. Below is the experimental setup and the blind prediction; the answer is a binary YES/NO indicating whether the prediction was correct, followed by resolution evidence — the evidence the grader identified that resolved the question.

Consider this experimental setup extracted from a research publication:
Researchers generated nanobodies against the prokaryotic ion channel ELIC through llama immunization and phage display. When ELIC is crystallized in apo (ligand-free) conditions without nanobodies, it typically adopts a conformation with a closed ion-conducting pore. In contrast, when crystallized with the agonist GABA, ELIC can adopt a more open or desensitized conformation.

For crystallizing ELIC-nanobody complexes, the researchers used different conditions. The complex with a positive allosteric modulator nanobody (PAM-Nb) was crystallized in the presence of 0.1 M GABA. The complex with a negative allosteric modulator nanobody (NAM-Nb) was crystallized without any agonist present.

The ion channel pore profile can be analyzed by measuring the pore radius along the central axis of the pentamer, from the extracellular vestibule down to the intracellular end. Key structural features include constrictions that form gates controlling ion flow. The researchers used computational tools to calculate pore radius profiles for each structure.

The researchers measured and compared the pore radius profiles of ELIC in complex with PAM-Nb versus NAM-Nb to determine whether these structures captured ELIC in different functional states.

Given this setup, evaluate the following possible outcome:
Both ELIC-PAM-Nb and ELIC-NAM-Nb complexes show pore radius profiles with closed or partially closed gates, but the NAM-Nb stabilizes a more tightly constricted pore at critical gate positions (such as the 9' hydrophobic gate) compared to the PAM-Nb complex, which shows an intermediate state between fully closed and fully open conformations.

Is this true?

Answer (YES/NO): NO